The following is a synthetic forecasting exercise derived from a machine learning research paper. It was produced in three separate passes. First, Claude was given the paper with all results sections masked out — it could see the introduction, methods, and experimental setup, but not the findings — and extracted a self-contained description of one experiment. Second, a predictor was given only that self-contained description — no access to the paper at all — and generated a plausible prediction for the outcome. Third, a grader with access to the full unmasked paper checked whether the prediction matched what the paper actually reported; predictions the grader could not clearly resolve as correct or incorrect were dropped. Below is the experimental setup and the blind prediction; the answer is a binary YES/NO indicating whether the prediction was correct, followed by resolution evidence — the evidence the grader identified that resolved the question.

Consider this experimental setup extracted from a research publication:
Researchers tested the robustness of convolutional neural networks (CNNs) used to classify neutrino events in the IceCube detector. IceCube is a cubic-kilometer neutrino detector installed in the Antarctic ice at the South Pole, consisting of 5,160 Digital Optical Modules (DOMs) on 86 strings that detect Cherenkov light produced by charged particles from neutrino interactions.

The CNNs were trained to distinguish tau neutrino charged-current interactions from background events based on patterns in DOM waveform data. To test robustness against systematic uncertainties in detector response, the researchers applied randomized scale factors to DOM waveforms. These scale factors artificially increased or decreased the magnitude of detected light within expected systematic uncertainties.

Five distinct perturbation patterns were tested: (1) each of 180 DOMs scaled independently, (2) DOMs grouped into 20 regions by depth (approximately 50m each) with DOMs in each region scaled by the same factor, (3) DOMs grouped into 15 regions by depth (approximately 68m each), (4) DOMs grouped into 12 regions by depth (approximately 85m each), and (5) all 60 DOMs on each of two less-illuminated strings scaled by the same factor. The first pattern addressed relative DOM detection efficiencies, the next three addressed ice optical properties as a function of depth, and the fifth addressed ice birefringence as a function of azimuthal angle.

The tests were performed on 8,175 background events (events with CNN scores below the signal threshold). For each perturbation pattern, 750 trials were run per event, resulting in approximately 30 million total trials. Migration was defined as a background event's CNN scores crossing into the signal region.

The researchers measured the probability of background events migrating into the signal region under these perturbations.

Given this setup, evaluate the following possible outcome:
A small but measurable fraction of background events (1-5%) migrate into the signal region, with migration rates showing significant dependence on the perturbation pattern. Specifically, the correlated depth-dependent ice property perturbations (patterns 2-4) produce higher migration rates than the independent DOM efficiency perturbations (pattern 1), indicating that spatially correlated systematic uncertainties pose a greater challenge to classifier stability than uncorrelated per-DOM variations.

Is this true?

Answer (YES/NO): NO